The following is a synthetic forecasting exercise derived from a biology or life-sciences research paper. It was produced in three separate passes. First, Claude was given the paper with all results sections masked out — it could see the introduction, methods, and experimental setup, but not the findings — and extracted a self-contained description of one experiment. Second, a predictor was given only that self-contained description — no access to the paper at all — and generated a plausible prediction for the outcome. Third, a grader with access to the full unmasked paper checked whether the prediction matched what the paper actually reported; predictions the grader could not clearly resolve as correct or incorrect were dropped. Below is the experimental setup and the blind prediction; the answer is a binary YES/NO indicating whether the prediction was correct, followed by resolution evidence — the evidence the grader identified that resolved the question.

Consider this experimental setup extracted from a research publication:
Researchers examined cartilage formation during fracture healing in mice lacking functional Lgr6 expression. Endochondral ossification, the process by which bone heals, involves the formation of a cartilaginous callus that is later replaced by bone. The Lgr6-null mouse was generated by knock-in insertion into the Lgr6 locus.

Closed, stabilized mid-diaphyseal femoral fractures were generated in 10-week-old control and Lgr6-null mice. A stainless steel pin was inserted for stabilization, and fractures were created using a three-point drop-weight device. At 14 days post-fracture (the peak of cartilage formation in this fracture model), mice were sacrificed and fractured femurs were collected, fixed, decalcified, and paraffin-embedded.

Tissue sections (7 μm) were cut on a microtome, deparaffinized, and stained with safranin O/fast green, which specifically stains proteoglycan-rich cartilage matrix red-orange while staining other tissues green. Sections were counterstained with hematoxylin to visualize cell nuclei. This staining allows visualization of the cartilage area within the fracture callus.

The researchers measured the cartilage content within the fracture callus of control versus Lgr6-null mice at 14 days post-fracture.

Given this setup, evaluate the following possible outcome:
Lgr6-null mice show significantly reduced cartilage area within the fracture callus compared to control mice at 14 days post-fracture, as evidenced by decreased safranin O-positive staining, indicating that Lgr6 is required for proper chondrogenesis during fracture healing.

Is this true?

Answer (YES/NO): NO